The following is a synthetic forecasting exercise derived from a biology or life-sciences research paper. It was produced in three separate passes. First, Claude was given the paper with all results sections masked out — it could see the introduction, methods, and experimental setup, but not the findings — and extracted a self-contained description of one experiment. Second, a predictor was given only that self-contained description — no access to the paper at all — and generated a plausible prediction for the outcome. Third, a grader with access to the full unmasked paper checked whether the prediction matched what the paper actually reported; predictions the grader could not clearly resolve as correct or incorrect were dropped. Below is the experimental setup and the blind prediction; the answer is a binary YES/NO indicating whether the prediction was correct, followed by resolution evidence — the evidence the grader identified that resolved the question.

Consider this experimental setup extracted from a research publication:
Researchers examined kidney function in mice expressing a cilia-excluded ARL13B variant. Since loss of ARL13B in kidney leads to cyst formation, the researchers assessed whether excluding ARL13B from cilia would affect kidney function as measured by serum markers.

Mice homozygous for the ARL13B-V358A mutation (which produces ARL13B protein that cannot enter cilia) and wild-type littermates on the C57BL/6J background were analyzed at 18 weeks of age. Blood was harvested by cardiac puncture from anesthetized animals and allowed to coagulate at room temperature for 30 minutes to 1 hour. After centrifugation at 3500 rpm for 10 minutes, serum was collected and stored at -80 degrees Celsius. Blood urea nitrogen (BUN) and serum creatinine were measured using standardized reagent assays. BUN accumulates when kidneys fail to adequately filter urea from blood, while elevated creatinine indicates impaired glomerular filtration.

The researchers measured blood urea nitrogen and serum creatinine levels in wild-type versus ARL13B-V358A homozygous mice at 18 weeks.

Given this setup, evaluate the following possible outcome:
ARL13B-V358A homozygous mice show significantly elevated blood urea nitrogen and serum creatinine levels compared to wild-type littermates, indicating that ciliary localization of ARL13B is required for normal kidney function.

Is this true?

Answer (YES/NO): NO